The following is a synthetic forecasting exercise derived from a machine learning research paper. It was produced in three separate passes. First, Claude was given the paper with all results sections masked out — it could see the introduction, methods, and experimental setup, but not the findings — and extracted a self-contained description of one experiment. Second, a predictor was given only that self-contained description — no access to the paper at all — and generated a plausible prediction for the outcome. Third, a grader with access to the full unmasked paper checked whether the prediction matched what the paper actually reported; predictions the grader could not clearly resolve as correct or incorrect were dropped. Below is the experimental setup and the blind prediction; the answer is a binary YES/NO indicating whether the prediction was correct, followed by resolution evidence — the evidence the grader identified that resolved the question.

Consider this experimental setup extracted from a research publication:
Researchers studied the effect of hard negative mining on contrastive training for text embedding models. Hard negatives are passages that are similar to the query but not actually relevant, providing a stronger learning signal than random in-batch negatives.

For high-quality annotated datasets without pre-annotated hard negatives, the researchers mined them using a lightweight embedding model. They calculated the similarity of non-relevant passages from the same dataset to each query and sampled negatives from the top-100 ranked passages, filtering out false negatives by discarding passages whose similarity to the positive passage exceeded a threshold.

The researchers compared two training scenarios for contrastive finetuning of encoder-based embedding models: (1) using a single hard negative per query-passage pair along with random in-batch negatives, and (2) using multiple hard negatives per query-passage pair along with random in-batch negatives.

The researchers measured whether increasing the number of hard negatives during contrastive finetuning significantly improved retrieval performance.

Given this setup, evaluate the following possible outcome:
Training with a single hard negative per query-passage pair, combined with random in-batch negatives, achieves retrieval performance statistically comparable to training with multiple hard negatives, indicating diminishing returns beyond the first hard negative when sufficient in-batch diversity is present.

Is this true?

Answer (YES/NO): YES